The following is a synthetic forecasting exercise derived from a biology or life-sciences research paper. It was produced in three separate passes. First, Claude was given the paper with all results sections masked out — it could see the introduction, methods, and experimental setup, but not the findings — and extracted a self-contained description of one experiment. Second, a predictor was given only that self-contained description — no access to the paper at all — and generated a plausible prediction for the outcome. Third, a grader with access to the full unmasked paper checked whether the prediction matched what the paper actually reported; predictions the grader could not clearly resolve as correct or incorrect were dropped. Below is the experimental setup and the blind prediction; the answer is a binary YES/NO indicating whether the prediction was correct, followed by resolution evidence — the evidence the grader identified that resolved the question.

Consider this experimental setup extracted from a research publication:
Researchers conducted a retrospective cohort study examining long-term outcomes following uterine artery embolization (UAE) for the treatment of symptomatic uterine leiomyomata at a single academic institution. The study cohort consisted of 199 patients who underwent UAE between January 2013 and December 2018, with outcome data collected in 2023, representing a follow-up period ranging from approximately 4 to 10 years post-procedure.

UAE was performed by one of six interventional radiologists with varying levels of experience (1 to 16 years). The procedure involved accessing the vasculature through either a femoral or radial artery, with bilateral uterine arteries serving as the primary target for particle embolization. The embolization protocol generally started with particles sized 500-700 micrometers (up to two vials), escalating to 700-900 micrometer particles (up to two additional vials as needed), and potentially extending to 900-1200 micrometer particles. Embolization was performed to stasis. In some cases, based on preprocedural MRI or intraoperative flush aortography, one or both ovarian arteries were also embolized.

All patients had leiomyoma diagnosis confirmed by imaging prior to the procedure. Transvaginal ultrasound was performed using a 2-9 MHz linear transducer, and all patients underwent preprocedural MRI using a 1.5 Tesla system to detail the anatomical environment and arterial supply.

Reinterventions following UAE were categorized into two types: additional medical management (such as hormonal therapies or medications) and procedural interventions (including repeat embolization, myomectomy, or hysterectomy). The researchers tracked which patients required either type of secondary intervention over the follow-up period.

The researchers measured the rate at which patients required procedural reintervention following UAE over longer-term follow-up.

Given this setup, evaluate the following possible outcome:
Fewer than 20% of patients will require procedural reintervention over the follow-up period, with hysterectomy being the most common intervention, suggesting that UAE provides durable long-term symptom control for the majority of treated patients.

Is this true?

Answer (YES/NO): YES